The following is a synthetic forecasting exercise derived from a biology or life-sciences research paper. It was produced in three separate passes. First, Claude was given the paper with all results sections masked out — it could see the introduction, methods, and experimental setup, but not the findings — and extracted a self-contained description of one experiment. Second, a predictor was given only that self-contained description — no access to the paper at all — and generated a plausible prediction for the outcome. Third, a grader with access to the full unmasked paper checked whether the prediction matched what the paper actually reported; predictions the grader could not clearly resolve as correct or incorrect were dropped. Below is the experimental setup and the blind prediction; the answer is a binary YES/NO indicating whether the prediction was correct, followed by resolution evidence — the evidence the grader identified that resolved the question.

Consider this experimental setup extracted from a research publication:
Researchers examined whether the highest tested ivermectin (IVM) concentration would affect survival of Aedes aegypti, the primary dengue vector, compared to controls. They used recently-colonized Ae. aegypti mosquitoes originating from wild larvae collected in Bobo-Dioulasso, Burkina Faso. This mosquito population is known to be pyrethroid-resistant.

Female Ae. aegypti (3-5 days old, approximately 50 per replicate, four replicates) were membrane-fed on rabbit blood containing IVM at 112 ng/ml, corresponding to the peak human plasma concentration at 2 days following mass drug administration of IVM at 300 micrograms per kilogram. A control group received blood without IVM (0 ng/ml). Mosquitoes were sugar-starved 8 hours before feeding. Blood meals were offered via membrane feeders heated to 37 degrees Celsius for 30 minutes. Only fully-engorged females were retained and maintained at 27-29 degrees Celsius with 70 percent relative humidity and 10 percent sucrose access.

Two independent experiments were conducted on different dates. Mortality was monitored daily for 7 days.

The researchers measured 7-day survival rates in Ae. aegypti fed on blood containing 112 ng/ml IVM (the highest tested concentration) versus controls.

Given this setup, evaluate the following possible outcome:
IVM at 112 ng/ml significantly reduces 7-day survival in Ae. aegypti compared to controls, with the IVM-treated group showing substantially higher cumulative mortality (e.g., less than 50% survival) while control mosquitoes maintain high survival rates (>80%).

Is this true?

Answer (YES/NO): NO